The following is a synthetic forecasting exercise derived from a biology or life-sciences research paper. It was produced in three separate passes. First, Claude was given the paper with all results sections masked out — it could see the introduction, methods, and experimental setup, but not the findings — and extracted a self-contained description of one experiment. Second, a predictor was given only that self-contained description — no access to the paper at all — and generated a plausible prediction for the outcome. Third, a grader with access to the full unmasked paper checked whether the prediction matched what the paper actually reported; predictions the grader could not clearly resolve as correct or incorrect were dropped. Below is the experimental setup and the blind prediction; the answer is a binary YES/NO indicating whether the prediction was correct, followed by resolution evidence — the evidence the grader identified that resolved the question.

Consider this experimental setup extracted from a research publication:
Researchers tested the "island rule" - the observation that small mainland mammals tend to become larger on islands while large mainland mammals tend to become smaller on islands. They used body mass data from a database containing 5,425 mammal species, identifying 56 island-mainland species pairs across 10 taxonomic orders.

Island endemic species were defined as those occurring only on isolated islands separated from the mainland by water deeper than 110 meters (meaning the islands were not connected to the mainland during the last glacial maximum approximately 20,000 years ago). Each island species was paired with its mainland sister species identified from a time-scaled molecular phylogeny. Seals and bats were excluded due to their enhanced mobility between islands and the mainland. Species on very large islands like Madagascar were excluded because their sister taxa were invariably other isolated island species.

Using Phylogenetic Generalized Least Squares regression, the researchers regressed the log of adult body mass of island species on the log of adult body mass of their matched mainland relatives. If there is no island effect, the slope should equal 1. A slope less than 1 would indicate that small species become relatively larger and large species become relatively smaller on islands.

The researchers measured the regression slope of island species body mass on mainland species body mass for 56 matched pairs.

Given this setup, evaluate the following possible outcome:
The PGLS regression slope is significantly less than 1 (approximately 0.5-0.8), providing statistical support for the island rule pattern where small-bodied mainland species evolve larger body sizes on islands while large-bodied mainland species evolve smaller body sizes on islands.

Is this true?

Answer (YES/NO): YES